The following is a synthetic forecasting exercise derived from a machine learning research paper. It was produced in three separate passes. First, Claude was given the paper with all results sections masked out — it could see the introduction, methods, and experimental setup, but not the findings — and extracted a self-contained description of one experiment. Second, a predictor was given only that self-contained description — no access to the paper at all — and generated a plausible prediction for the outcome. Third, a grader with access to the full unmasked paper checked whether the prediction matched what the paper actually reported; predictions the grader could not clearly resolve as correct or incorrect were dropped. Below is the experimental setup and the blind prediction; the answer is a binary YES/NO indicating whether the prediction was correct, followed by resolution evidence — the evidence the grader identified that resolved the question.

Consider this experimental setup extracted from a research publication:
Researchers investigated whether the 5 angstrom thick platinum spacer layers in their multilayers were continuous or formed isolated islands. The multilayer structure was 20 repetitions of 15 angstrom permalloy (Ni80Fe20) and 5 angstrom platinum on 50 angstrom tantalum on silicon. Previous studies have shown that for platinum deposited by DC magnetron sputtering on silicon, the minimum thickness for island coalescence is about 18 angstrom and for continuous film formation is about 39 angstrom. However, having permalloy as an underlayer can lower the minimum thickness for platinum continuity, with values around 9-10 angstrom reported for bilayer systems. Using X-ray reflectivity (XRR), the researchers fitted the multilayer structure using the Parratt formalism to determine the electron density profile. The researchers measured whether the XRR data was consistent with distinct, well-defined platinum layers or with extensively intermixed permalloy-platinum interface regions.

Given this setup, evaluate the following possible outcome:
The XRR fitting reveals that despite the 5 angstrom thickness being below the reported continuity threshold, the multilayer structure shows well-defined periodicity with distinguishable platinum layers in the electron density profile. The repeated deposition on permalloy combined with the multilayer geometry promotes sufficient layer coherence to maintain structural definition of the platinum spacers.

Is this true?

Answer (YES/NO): YES